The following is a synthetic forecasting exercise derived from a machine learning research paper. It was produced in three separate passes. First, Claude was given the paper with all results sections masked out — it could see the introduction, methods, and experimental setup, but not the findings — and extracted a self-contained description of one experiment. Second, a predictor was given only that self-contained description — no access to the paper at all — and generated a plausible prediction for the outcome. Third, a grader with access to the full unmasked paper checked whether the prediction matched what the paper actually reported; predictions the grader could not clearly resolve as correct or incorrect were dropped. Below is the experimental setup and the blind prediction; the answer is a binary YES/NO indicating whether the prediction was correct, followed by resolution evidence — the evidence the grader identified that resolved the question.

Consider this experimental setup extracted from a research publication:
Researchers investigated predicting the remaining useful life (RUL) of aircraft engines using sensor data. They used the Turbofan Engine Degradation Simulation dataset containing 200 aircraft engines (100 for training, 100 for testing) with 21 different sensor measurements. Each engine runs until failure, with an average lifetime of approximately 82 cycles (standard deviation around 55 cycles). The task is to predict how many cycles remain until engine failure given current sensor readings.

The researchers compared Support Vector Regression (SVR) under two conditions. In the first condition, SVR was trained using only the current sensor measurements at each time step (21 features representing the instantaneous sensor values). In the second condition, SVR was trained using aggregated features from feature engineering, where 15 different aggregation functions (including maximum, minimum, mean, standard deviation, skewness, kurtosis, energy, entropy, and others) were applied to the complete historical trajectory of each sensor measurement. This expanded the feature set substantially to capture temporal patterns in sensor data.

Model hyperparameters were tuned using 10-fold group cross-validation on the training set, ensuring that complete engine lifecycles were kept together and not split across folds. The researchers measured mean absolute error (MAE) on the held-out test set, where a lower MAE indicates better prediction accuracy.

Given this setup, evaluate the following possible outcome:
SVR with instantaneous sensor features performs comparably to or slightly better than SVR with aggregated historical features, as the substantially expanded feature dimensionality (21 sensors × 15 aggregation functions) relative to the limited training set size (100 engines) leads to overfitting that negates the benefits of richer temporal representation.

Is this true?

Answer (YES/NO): NO